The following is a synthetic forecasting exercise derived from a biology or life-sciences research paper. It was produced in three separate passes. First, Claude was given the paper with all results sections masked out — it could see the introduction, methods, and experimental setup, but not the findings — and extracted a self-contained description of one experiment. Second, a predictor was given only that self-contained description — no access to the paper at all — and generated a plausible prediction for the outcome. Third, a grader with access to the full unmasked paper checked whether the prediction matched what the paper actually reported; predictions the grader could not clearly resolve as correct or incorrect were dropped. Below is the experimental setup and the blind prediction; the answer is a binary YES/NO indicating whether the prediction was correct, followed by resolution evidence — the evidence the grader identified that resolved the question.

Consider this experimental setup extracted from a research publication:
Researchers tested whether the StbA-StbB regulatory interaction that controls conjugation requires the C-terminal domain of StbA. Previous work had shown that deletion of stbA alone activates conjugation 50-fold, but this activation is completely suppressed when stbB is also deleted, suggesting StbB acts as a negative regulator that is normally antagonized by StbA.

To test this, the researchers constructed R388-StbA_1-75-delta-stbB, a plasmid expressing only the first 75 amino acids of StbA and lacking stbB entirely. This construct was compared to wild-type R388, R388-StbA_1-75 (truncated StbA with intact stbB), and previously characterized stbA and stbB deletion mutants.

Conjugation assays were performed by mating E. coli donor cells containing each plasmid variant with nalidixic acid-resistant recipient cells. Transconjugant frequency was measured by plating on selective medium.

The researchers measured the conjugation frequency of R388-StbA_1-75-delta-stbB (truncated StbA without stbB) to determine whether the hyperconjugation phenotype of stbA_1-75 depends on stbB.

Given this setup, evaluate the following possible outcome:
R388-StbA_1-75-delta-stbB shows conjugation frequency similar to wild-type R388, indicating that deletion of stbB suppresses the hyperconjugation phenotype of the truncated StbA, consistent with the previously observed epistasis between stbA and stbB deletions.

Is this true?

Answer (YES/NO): NO